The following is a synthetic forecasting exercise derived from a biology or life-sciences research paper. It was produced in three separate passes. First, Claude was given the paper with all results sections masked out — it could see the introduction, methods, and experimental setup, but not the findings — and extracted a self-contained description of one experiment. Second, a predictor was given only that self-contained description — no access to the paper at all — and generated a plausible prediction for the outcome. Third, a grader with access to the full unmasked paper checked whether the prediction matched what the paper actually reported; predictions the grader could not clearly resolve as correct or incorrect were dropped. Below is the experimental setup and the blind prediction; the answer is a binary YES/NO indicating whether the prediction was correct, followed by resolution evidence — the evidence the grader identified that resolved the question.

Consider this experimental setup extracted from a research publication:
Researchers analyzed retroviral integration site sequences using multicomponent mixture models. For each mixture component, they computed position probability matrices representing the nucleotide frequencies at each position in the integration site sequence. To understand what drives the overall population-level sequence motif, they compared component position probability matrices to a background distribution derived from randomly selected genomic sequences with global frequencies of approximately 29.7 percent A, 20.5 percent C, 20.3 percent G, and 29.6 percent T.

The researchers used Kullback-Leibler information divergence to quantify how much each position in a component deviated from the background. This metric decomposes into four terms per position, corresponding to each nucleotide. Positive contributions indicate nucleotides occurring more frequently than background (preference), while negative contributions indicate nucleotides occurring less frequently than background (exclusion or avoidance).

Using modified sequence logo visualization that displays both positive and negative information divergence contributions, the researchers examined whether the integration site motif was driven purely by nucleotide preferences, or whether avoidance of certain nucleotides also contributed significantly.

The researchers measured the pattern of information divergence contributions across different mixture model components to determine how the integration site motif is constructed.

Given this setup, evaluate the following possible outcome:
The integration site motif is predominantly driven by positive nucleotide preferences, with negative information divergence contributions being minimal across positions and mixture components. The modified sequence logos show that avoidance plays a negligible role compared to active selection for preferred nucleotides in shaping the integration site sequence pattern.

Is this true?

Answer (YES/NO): NO